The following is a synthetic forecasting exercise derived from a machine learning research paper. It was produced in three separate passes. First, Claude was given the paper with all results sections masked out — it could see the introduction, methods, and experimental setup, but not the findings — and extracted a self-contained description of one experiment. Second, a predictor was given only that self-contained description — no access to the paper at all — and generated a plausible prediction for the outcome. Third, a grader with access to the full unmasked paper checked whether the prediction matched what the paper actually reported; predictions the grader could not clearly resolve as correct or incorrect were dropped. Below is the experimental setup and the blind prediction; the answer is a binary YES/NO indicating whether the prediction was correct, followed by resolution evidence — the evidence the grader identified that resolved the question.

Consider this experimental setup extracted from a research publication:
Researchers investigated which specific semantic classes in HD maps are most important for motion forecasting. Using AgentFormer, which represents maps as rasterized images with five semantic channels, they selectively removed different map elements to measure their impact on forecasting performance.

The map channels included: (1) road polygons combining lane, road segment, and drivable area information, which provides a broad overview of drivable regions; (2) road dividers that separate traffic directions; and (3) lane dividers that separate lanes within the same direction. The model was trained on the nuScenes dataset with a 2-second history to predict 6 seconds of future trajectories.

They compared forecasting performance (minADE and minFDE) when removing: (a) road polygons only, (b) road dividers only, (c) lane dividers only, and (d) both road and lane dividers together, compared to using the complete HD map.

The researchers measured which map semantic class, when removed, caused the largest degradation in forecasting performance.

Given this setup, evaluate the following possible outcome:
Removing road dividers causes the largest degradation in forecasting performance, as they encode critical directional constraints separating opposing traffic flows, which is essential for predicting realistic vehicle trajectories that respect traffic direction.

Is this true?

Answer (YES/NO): NO